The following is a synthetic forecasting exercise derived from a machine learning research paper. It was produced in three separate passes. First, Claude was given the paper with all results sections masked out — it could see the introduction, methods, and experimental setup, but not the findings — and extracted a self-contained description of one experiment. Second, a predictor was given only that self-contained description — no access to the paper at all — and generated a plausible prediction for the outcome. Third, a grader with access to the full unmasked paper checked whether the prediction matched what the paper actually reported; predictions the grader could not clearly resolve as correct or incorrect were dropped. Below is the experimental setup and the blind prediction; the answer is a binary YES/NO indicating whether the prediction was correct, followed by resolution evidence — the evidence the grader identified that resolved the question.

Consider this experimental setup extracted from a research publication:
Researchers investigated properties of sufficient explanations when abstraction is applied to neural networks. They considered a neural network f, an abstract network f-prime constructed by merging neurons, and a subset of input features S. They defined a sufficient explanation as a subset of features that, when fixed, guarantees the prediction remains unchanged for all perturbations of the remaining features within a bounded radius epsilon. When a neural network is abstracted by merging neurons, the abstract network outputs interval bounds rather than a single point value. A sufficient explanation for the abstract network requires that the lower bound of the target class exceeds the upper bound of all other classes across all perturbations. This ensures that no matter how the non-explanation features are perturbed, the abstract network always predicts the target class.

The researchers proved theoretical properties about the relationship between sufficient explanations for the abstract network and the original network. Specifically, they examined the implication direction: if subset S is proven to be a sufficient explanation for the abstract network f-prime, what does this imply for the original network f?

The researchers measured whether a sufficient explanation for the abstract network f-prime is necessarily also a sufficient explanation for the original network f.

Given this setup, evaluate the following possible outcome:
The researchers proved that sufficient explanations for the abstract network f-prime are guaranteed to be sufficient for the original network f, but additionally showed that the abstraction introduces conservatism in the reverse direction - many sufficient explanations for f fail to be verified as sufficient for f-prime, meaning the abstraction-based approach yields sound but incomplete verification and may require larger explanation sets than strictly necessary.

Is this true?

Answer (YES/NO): YES